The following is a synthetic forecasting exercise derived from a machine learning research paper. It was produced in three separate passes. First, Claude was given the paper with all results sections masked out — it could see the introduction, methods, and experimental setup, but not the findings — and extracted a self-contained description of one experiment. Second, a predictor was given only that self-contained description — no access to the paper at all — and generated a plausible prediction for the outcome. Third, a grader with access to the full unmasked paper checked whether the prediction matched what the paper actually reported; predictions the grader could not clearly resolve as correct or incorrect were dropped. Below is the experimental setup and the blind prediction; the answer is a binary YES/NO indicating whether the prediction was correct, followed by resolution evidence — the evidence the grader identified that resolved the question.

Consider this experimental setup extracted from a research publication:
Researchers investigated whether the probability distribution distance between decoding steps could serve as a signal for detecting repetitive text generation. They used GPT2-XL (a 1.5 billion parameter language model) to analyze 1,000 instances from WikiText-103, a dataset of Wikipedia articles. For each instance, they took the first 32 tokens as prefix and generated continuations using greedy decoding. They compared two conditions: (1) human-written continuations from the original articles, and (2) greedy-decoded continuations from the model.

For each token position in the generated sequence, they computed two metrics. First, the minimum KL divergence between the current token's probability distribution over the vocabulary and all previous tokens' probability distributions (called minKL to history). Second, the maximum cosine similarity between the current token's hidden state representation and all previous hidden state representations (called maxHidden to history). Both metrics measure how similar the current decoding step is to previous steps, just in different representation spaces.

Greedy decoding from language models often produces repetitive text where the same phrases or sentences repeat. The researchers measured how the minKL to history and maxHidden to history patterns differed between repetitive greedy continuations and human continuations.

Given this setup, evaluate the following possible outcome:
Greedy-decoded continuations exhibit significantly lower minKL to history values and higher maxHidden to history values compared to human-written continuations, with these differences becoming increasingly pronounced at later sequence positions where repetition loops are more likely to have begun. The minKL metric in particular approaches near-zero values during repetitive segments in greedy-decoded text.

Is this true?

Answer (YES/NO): NO